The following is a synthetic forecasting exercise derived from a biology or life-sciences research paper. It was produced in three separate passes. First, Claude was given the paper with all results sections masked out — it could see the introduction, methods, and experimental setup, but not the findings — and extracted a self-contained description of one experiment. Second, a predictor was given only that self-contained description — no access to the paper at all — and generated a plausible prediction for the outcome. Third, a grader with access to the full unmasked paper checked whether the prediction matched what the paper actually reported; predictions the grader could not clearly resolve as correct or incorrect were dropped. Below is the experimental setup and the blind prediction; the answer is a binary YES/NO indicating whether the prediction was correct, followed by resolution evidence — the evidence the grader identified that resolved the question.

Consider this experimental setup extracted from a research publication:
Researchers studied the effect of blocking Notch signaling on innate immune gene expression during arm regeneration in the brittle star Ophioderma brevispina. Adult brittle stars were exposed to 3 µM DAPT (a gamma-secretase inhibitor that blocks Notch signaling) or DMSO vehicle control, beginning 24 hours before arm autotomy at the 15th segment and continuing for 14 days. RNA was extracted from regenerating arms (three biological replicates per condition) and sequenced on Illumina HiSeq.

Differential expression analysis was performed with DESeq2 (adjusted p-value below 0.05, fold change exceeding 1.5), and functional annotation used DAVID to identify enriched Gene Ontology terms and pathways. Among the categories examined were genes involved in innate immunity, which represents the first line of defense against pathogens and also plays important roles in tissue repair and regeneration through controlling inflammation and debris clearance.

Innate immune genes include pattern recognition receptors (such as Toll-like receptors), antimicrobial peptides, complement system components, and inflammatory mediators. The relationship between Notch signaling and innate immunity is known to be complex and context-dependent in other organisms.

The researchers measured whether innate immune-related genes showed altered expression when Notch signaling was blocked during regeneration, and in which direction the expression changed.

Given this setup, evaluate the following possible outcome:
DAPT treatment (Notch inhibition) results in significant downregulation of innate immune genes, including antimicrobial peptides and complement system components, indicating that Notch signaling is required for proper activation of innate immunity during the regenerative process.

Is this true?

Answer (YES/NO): YES